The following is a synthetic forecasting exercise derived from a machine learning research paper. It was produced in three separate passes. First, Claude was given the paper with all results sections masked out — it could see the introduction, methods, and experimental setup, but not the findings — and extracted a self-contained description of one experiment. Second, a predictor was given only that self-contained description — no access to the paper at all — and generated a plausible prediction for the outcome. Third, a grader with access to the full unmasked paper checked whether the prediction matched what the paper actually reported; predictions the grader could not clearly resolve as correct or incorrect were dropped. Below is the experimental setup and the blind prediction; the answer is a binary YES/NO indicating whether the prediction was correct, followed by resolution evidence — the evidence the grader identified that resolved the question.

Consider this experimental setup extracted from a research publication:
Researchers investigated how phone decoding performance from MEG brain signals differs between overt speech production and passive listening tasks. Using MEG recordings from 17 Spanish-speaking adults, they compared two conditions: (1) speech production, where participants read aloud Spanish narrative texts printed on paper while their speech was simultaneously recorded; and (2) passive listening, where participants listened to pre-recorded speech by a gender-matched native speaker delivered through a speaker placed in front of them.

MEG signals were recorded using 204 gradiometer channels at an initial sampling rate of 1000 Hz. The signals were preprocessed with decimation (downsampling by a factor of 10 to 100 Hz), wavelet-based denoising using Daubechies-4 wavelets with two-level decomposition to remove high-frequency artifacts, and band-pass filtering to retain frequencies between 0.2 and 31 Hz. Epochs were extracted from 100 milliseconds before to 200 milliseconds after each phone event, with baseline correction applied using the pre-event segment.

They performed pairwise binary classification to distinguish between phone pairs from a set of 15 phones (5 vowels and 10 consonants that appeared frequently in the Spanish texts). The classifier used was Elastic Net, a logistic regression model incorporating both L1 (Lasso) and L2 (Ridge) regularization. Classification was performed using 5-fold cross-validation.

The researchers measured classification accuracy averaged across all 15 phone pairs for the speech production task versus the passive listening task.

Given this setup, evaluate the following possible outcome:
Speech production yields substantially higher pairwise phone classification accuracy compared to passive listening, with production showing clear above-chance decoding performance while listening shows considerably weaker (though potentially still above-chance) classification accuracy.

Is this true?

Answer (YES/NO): YES